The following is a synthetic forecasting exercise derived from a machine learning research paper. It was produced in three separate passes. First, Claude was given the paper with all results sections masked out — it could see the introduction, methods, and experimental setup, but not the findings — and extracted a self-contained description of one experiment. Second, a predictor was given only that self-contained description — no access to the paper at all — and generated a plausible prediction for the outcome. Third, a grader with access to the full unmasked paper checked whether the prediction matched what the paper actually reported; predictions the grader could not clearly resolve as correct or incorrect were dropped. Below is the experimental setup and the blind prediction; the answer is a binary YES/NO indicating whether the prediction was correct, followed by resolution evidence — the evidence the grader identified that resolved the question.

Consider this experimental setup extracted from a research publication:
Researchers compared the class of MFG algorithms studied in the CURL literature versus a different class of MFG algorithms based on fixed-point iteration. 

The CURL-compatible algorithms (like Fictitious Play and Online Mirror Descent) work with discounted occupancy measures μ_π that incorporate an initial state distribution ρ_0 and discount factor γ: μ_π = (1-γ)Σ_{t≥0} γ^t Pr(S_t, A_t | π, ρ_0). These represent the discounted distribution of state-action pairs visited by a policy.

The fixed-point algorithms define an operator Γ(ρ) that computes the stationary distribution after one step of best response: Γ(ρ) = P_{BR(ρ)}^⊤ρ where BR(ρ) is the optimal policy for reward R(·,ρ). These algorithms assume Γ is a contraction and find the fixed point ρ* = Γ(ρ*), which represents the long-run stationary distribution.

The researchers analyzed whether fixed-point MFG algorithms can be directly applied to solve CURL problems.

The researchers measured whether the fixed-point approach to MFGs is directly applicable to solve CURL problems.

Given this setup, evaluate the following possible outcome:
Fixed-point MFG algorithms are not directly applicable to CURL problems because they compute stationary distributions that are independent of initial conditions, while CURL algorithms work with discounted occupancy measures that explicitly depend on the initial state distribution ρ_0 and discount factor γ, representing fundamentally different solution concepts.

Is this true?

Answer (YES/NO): YES